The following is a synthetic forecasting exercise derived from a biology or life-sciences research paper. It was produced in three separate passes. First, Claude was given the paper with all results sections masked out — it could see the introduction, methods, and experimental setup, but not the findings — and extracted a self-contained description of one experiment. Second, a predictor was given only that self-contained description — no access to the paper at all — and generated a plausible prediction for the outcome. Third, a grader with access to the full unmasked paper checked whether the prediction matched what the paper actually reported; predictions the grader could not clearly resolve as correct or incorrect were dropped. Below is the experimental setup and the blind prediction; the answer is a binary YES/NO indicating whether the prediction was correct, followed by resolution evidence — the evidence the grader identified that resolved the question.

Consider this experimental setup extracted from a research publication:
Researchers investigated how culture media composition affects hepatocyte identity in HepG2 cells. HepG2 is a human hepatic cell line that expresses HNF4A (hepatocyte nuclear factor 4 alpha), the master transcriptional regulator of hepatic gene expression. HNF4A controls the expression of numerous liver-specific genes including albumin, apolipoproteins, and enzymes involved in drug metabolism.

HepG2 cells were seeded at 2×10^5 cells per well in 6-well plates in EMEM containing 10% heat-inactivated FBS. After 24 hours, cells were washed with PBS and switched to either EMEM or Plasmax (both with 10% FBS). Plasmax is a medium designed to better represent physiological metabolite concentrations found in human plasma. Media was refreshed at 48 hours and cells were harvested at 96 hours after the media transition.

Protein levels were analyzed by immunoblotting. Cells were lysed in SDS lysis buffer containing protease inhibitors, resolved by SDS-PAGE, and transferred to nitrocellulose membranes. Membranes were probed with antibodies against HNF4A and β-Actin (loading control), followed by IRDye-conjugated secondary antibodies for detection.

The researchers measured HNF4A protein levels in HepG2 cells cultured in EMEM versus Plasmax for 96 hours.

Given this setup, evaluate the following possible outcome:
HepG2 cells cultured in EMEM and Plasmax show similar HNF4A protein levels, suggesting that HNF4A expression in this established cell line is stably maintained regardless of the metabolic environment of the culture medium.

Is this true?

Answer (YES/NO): NO